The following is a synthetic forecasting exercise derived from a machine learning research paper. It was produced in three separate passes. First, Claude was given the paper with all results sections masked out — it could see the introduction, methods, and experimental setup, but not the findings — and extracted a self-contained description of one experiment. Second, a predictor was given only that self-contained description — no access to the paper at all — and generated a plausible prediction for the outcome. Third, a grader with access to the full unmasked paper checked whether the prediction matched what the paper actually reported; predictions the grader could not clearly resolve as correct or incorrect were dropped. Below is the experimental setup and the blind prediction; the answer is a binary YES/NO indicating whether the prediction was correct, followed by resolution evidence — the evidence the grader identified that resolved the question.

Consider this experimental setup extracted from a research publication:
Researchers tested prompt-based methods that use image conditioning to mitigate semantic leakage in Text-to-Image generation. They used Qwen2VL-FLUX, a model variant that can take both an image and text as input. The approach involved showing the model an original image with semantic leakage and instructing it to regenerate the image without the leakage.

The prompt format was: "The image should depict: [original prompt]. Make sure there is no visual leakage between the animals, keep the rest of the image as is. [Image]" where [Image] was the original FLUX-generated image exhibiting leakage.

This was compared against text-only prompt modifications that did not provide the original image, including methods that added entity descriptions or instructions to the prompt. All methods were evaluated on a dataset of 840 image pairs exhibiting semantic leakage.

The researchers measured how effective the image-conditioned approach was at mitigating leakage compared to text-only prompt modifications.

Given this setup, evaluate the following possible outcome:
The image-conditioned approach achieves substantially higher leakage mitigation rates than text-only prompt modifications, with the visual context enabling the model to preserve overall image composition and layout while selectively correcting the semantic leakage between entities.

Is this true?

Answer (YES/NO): NO